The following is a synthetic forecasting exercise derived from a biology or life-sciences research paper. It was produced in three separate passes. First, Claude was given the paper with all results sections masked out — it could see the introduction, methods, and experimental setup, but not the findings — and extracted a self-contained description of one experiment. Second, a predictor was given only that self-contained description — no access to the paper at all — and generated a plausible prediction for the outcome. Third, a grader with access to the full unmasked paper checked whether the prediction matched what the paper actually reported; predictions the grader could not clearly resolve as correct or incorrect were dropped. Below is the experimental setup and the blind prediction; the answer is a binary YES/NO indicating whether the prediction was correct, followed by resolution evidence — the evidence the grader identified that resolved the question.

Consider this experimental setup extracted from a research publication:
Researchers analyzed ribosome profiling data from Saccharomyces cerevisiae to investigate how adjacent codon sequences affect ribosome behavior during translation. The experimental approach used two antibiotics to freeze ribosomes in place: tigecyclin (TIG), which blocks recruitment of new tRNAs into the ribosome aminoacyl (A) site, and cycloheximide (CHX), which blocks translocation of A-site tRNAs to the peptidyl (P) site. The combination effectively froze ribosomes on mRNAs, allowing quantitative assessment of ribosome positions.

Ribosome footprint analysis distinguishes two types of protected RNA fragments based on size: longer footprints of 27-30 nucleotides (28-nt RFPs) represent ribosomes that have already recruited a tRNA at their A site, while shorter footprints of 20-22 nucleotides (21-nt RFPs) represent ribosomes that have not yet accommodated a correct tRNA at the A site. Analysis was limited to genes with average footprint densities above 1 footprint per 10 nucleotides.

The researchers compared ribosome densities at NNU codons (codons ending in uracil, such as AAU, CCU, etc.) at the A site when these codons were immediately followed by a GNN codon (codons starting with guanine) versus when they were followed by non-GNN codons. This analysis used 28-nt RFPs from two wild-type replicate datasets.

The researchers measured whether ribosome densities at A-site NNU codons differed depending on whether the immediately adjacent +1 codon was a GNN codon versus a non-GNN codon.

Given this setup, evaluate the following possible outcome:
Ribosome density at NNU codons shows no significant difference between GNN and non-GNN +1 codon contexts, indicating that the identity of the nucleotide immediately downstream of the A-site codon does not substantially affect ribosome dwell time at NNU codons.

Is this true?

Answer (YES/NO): NO